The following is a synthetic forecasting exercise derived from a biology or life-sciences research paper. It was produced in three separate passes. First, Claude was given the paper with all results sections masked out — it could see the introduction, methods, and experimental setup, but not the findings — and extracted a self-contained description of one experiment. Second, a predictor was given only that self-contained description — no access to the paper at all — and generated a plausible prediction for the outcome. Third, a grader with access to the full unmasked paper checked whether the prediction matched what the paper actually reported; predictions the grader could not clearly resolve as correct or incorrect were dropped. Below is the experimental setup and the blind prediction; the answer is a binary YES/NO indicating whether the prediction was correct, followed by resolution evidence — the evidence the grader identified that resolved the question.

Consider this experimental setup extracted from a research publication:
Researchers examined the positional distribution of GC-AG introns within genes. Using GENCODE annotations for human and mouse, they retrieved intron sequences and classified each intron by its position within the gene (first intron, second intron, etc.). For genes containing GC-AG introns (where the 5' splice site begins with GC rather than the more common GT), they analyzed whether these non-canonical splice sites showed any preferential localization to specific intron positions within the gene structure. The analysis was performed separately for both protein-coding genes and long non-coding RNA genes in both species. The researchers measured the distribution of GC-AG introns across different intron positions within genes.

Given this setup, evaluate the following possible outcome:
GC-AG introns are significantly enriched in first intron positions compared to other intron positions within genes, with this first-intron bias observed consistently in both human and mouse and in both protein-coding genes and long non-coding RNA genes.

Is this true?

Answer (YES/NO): YES